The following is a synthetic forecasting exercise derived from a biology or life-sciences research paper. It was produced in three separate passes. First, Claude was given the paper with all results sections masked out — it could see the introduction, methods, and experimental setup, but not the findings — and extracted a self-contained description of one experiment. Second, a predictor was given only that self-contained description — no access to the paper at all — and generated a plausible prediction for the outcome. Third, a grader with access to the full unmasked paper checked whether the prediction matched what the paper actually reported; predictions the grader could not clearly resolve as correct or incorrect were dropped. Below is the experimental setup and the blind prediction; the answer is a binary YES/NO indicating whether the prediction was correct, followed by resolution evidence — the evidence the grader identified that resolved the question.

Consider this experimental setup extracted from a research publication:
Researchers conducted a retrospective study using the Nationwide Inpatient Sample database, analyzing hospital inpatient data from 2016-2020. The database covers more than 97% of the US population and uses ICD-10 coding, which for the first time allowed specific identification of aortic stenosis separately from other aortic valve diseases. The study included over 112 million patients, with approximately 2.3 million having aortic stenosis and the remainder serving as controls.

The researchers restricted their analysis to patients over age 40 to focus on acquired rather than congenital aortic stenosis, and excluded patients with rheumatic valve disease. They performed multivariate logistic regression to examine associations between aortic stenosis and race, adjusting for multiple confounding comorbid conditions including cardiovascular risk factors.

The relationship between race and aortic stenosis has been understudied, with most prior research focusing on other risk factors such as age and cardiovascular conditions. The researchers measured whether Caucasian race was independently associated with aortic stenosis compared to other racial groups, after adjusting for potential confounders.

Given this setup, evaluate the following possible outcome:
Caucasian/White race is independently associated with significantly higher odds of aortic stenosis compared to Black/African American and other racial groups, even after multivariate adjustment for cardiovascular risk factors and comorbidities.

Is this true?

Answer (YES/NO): YES